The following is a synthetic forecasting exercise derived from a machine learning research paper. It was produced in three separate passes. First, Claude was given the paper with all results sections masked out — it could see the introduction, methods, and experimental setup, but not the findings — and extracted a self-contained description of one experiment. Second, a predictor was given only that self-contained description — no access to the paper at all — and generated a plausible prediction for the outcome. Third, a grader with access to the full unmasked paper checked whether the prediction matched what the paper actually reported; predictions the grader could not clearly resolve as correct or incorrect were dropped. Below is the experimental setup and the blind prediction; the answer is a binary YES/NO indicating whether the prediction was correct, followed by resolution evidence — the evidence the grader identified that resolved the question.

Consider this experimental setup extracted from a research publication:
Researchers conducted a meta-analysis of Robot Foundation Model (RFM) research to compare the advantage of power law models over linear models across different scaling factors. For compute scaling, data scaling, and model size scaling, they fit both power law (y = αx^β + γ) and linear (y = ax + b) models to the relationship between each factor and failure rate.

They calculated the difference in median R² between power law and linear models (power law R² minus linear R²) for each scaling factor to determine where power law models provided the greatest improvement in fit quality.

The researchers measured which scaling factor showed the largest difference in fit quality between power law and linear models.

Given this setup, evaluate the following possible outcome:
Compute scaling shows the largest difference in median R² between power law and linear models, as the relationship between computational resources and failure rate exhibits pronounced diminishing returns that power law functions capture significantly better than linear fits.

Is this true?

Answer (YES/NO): NO